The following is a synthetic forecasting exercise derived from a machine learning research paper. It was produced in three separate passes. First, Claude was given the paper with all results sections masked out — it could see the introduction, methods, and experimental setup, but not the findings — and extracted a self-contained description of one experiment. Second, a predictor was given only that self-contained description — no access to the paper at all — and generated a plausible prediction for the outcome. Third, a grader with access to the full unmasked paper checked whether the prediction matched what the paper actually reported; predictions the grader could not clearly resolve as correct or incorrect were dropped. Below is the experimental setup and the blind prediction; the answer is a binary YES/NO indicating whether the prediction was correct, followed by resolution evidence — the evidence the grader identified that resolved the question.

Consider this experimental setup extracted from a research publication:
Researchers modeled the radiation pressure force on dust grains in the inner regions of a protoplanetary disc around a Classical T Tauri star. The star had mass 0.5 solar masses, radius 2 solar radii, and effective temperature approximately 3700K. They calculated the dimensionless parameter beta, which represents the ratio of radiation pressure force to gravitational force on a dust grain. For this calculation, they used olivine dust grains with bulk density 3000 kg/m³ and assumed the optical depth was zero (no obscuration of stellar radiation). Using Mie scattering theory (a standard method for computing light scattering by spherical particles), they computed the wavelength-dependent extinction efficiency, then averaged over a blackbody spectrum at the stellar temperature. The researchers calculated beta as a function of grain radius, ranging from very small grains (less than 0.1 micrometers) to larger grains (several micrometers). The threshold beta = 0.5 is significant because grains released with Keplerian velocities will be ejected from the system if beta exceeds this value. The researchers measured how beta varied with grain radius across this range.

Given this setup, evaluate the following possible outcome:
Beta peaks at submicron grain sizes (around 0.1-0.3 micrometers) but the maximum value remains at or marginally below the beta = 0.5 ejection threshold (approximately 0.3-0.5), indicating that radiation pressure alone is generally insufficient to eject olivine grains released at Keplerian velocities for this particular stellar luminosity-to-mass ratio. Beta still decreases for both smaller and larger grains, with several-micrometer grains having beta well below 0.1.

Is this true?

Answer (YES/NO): NO